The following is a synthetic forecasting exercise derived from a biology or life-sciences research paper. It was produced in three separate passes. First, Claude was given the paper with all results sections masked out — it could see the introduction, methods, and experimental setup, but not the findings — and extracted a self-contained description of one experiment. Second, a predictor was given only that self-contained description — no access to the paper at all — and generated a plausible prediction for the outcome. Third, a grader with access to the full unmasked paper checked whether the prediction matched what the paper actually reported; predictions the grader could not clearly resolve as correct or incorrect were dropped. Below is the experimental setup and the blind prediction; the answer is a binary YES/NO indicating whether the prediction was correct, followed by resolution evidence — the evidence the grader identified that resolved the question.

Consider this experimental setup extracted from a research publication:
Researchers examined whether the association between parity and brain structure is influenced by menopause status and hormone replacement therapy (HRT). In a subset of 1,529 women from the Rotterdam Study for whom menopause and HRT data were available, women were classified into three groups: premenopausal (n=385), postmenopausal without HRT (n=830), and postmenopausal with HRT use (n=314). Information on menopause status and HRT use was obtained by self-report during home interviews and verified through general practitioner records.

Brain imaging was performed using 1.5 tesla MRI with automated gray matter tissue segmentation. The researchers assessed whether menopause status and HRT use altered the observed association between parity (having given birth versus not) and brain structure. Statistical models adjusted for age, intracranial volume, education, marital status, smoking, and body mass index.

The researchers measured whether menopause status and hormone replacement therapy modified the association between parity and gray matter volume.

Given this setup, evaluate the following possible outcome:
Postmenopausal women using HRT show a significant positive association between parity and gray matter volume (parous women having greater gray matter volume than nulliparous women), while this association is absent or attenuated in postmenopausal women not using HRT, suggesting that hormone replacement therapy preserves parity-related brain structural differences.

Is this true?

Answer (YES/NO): NO